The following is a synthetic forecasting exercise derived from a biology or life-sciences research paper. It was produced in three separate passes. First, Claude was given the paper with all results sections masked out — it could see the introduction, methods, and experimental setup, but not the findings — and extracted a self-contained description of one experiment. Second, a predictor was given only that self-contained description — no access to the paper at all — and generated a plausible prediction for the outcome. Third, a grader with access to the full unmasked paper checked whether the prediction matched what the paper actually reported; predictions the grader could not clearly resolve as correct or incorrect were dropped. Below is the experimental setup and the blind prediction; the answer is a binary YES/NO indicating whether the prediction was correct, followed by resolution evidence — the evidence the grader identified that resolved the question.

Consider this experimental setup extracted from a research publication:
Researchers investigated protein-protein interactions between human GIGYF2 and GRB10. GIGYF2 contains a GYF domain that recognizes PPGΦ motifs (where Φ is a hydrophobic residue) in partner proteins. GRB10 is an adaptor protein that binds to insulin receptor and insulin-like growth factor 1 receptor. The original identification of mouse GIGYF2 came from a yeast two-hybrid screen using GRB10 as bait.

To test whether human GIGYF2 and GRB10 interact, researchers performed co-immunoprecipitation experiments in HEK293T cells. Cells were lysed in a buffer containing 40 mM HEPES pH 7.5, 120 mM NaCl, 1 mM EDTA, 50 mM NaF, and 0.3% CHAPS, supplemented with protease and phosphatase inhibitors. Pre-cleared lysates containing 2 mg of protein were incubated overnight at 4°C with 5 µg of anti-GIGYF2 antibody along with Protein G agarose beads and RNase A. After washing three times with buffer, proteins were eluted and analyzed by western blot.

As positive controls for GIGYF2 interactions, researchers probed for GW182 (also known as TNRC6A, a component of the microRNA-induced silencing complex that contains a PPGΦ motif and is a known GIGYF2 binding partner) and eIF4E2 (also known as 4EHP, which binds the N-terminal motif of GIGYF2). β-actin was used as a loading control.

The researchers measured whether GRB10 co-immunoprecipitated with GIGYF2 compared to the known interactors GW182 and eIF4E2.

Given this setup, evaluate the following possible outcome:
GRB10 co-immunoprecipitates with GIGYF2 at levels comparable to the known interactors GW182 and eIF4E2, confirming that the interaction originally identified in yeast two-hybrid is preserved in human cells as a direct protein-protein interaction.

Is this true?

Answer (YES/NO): NO